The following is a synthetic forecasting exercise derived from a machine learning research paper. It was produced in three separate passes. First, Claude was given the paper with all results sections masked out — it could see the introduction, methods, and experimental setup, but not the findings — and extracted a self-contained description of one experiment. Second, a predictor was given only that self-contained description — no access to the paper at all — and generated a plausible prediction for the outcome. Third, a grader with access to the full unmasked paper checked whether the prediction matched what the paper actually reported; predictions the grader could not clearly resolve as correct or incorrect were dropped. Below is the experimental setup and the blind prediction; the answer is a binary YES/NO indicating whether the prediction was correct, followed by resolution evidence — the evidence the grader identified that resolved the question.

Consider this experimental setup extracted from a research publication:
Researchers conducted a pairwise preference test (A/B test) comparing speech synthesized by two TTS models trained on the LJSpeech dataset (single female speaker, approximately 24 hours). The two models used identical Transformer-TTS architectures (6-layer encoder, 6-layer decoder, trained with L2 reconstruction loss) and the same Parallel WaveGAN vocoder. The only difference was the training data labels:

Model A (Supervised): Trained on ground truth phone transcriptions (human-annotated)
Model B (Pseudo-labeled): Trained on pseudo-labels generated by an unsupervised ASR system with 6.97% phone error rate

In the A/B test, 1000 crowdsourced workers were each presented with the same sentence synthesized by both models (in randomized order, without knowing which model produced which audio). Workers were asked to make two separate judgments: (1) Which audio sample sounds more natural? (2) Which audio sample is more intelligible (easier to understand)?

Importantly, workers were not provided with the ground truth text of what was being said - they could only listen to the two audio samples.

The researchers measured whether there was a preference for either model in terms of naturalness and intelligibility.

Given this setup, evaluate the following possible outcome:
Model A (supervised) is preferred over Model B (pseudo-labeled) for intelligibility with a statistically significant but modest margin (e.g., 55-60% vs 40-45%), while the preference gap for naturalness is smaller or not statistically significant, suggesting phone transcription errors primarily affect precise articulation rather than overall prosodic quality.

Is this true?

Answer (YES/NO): NO